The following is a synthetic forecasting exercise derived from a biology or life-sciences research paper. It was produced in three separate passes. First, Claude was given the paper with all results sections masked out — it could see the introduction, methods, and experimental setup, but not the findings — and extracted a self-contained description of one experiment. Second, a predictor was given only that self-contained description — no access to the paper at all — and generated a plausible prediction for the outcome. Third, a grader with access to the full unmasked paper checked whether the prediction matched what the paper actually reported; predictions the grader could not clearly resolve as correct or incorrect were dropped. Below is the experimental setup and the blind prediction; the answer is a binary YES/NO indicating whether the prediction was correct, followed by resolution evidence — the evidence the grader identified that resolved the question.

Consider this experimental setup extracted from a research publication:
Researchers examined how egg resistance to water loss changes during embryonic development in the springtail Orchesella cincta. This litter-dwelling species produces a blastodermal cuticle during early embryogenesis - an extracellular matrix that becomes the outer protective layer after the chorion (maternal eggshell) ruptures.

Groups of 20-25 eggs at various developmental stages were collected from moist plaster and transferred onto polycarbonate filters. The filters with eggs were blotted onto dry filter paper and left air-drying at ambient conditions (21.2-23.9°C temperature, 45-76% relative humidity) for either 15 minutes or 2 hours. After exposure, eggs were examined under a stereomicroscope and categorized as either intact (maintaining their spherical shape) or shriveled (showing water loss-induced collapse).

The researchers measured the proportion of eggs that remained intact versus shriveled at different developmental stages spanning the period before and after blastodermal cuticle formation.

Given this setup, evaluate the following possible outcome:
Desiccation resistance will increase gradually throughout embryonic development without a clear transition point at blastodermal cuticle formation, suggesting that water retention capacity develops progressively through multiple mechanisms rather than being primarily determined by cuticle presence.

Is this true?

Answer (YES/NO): NO